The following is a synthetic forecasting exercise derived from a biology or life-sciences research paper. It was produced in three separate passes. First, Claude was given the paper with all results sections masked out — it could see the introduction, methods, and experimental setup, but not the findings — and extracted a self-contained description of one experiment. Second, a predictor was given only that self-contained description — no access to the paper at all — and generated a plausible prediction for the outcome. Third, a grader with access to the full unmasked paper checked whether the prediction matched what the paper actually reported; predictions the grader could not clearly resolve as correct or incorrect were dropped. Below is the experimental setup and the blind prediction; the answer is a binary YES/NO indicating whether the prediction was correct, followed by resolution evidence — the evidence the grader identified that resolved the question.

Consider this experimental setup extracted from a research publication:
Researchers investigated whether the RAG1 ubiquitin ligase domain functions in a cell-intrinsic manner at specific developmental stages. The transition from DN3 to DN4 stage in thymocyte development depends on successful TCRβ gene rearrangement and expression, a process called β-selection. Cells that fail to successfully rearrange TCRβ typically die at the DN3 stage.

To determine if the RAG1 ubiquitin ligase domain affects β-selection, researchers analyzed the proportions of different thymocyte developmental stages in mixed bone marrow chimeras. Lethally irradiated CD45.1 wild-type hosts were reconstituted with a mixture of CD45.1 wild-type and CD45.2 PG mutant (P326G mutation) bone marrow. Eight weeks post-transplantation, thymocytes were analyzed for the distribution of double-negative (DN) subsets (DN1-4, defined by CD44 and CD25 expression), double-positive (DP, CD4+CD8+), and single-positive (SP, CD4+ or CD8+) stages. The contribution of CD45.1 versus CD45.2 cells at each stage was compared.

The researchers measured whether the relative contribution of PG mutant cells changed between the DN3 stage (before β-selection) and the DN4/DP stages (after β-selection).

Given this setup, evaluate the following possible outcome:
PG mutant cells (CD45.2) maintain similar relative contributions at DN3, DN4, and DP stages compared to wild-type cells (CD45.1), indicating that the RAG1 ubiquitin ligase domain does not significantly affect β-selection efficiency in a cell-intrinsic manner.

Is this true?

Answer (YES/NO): NO